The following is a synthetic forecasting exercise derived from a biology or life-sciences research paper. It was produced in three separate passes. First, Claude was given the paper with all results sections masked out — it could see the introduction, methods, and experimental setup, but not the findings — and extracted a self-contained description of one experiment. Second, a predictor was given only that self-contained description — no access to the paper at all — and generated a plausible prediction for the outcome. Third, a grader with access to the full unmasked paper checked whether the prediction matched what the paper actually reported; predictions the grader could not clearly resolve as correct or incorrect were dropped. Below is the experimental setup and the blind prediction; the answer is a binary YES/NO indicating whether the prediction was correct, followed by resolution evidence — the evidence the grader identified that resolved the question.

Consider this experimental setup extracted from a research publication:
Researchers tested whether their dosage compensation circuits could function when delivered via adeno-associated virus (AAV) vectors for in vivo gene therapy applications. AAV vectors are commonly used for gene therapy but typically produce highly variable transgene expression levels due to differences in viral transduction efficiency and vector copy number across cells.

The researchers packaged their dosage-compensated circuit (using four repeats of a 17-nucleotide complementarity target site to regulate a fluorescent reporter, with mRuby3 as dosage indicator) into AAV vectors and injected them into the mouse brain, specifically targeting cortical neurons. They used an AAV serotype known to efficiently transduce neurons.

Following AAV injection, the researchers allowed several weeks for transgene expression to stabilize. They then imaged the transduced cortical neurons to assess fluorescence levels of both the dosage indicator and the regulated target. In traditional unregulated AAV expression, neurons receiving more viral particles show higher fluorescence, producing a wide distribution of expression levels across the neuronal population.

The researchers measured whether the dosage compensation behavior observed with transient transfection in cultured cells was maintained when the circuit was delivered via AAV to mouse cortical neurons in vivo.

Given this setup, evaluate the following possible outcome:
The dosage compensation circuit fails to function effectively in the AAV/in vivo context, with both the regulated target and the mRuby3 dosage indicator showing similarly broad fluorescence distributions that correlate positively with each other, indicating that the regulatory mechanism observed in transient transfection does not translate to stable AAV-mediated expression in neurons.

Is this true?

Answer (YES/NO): NO